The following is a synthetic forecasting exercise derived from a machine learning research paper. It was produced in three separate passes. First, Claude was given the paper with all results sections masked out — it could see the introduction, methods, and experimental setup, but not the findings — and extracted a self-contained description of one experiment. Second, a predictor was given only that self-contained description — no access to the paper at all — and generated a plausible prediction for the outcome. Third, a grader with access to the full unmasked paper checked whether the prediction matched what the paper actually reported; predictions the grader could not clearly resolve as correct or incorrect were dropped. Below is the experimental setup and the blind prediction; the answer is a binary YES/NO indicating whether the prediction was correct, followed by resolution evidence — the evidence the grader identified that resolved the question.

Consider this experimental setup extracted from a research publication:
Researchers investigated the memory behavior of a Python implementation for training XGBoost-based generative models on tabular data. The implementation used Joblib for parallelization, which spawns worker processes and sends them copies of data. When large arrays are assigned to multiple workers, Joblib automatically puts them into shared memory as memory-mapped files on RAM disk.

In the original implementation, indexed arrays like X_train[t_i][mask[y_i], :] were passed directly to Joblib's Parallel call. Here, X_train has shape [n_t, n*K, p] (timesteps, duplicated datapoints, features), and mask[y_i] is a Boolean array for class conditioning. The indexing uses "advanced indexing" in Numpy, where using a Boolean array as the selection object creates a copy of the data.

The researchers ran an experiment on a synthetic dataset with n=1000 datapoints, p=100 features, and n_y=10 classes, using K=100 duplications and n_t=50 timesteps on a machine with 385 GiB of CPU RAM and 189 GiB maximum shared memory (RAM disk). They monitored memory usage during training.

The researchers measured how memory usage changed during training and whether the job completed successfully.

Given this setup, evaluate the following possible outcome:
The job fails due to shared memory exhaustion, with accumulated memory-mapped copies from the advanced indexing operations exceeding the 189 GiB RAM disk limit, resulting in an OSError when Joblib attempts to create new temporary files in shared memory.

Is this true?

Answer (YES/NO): YES